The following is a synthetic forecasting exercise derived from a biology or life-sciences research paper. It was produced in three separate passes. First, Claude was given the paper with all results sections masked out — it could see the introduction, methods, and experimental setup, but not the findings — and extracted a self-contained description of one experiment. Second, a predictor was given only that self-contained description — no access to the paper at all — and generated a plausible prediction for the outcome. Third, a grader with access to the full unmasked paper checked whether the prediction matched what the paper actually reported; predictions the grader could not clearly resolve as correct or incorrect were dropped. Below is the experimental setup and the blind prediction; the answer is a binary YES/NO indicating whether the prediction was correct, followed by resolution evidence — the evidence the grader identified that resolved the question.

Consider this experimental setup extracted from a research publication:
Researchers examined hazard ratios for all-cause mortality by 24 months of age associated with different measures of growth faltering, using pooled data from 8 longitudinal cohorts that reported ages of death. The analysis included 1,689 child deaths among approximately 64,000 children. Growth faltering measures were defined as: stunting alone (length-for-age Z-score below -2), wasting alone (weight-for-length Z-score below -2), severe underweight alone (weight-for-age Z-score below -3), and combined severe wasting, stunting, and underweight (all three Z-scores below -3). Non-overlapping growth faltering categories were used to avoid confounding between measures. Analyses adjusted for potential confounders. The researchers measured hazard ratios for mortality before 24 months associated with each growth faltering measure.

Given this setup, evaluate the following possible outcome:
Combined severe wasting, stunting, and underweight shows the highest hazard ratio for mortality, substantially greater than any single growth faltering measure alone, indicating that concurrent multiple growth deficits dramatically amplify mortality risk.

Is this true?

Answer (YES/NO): YES